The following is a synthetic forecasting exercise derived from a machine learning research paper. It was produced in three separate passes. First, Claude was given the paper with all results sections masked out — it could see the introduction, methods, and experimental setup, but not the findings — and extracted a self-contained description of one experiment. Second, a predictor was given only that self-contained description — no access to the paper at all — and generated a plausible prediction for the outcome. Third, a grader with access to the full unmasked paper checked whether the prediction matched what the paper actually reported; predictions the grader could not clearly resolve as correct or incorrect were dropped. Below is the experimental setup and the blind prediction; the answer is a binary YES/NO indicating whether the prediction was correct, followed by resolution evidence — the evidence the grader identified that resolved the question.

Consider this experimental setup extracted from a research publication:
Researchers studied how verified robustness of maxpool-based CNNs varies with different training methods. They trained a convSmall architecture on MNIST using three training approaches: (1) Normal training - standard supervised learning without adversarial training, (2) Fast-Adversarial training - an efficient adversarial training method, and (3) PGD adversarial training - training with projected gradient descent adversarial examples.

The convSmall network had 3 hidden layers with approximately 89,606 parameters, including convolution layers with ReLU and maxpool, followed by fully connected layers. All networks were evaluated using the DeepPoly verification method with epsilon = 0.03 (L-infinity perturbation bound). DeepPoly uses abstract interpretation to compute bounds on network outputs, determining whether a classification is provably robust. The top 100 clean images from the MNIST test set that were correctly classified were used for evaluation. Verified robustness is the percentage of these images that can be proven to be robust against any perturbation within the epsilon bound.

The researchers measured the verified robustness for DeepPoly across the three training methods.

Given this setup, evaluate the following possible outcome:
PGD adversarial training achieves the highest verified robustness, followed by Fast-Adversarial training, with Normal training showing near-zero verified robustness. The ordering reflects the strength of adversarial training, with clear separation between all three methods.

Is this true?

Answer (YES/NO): NO